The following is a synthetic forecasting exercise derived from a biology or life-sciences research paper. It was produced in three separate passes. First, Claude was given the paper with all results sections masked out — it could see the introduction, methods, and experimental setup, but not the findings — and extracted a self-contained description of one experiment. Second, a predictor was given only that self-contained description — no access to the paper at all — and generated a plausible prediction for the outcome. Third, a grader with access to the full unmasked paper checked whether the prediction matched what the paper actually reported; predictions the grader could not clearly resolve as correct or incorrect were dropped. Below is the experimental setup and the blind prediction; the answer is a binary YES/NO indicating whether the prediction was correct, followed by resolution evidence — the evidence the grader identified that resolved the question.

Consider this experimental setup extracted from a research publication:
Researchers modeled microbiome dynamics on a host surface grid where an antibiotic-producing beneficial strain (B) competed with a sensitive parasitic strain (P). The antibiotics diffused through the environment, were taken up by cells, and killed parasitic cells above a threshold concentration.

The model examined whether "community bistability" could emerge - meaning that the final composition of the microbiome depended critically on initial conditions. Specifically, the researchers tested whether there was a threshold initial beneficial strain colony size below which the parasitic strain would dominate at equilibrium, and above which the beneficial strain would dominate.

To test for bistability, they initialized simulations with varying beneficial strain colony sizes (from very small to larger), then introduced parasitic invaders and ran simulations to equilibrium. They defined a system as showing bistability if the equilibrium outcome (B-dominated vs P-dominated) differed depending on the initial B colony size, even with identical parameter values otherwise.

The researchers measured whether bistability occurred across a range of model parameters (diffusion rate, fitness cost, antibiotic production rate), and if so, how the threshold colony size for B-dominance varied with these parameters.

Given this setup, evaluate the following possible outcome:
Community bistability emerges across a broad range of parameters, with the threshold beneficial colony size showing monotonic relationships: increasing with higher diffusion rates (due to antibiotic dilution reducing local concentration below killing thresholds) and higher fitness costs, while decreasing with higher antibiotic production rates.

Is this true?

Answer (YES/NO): NO